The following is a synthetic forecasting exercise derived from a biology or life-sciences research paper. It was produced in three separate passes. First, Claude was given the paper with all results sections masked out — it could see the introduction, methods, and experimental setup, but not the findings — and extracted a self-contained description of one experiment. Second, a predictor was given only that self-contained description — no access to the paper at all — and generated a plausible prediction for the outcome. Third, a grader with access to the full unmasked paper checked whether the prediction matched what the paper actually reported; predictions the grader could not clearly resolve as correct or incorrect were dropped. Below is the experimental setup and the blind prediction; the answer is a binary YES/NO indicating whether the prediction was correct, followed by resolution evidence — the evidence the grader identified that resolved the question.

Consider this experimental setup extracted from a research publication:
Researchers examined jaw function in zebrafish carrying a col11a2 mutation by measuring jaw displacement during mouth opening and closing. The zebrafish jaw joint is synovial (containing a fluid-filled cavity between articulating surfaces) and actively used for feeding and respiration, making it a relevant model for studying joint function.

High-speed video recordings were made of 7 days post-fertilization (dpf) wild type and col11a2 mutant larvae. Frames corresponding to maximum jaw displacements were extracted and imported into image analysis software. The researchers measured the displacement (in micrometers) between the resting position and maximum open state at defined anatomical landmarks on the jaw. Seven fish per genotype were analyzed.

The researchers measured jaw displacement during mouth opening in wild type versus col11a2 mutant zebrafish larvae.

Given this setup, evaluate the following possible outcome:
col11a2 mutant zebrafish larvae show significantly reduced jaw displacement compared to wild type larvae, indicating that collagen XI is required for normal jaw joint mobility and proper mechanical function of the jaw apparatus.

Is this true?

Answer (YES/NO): NO